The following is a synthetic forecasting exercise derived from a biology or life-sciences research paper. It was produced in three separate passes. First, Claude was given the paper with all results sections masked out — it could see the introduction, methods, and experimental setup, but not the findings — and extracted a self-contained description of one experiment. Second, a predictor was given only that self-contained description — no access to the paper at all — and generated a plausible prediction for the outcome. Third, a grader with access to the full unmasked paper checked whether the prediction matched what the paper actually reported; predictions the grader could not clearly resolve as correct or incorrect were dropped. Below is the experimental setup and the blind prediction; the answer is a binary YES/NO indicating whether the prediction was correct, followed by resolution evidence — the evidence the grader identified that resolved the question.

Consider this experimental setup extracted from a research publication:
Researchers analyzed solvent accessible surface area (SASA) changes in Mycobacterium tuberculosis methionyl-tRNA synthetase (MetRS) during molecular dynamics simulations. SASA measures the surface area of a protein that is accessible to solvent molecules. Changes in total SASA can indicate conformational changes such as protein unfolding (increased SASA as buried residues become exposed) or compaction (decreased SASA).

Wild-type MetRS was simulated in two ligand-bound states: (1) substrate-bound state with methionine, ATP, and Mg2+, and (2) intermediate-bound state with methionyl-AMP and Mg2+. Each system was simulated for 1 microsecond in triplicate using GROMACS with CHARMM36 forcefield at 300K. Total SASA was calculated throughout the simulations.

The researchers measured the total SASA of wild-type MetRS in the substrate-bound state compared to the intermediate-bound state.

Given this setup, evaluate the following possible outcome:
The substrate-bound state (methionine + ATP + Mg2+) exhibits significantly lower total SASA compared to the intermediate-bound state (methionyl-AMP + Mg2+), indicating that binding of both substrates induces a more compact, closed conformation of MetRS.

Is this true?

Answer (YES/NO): YES